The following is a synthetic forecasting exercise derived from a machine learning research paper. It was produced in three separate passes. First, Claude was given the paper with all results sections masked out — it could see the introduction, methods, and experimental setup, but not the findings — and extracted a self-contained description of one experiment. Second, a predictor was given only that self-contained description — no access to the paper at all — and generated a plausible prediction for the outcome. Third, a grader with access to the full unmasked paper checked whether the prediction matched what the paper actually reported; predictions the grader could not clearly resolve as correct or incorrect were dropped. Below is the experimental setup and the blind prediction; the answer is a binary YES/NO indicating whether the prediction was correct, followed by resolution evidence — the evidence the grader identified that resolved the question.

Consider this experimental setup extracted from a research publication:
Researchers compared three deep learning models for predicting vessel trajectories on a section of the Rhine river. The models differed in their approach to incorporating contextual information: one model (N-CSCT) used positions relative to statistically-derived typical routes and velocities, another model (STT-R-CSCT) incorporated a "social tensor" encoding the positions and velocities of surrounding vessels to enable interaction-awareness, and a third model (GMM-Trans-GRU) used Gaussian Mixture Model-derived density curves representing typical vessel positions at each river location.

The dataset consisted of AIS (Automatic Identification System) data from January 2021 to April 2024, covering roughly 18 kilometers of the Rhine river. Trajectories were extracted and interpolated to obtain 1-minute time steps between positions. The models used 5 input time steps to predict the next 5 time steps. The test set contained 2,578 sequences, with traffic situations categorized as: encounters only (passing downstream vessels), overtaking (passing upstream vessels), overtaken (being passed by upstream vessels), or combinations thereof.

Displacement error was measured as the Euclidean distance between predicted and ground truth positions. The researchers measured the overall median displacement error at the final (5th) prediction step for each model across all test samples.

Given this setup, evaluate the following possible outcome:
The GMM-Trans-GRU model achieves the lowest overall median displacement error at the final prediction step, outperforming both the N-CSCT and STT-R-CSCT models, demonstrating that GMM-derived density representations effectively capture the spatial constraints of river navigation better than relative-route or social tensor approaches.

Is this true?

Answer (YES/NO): YES